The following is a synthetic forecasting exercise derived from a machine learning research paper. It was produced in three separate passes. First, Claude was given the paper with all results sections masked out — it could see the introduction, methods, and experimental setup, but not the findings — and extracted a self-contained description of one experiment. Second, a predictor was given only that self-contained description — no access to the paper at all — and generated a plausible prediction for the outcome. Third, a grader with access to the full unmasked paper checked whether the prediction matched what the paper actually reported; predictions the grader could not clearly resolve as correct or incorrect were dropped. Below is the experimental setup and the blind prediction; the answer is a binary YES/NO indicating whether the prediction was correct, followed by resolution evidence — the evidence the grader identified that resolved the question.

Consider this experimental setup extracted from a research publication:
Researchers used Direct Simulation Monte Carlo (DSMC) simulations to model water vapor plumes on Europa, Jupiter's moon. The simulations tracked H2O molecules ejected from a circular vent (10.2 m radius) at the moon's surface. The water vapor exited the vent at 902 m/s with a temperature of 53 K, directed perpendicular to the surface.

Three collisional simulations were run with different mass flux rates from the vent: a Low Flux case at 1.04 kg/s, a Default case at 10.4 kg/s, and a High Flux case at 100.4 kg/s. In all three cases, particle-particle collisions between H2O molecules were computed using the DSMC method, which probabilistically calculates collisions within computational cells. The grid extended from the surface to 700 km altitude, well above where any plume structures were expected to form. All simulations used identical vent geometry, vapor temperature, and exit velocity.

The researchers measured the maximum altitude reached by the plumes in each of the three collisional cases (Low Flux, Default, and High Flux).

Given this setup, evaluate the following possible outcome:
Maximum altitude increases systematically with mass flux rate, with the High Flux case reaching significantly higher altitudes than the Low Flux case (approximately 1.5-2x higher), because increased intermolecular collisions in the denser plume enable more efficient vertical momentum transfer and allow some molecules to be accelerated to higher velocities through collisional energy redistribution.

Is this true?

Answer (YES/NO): NO